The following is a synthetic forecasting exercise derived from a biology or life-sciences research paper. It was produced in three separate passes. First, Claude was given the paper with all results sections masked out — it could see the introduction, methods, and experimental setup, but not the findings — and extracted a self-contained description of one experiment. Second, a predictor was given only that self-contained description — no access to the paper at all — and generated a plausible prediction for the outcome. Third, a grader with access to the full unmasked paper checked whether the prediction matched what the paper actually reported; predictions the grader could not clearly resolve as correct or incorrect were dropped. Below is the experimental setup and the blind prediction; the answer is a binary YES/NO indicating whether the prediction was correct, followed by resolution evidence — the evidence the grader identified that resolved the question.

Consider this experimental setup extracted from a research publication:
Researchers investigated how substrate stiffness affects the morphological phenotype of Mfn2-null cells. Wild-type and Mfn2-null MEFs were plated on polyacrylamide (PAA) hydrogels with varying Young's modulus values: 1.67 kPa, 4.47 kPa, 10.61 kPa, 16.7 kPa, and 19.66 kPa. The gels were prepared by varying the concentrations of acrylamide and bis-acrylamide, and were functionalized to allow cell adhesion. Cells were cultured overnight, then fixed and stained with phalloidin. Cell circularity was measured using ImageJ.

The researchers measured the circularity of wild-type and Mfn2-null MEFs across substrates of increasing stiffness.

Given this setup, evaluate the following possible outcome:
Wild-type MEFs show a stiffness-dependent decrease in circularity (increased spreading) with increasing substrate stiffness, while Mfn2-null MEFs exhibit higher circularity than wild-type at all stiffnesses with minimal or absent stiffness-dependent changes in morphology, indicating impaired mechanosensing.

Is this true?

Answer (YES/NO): NO